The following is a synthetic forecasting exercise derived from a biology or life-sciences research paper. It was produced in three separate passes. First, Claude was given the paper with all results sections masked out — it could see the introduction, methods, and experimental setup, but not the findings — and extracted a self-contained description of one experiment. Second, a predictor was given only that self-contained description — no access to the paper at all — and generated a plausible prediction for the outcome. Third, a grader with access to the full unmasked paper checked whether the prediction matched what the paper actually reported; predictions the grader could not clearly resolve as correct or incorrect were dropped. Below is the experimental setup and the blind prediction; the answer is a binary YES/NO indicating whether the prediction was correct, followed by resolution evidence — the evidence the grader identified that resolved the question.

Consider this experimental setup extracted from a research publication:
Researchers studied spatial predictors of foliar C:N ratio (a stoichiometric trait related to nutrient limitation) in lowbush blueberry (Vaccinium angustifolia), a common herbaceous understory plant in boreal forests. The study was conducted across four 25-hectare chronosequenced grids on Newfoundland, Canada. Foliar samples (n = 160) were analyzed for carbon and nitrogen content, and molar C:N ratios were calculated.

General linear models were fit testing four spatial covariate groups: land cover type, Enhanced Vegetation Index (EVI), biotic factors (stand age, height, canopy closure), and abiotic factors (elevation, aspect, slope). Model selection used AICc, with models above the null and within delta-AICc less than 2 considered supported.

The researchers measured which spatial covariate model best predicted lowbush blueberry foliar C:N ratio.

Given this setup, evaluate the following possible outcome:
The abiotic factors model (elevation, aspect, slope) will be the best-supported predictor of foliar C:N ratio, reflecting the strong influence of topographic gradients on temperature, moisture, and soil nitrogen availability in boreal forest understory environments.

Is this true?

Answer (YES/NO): NO